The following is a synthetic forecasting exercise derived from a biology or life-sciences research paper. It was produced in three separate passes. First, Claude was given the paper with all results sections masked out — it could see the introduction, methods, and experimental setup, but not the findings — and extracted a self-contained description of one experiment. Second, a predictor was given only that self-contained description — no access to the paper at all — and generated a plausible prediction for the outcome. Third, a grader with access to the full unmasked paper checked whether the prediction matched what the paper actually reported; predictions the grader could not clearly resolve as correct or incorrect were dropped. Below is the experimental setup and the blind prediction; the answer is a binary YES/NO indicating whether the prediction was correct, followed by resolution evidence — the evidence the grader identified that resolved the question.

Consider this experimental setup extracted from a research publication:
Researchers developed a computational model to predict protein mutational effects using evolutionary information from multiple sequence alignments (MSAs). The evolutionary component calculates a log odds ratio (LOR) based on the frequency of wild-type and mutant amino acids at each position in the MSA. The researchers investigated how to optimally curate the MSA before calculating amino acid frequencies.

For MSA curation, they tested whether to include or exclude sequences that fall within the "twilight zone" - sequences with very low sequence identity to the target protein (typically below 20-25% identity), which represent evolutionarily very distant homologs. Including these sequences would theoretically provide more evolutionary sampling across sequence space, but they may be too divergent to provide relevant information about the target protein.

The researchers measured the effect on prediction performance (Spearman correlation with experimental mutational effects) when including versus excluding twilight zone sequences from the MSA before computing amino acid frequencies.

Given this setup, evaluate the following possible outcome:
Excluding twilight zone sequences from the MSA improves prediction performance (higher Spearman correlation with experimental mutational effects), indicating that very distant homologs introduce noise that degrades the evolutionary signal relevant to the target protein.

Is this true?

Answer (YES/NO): YES